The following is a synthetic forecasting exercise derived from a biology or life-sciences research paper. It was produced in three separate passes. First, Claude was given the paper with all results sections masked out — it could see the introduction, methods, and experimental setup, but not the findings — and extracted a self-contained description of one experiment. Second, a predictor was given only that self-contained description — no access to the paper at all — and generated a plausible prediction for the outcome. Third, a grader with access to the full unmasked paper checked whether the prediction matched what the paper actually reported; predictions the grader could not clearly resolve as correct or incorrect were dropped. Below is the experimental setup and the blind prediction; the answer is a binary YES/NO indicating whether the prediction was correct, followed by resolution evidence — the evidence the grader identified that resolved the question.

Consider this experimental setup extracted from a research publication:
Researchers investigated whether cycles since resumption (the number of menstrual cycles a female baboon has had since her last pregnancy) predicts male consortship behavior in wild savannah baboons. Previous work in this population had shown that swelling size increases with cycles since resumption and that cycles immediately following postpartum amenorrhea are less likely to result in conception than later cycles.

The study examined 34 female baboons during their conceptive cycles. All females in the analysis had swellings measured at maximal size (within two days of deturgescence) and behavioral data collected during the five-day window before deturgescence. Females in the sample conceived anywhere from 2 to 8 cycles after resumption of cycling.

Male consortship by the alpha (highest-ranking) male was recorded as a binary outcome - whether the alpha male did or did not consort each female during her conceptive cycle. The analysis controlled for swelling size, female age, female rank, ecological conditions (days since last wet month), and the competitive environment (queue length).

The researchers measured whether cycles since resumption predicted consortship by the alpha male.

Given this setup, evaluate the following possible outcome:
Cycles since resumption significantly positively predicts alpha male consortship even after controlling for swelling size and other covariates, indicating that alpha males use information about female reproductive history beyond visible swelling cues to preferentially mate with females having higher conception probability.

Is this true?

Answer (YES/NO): YES